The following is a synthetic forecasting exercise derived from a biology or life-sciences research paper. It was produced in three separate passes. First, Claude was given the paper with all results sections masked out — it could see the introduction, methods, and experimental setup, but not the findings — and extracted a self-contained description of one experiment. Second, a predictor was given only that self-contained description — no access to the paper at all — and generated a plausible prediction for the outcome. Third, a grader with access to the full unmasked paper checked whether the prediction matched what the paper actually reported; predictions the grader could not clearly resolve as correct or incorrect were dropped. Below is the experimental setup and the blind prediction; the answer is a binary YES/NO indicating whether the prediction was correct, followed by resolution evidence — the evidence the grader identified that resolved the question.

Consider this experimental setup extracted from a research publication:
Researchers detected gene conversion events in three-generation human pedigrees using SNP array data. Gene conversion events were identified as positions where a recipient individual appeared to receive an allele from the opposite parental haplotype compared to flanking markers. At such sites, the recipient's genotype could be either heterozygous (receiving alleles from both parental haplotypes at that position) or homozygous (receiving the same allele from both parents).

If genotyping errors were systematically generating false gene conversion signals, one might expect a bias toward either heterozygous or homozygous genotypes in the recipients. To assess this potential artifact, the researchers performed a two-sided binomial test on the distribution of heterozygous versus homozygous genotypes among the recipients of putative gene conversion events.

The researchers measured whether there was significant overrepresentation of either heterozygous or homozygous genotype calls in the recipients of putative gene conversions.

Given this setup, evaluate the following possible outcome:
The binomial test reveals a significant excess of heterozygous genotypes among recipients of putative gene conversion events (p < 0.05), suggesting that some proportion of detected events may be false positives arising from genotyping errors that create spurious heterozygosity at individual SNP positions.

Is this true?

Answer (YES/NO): NO